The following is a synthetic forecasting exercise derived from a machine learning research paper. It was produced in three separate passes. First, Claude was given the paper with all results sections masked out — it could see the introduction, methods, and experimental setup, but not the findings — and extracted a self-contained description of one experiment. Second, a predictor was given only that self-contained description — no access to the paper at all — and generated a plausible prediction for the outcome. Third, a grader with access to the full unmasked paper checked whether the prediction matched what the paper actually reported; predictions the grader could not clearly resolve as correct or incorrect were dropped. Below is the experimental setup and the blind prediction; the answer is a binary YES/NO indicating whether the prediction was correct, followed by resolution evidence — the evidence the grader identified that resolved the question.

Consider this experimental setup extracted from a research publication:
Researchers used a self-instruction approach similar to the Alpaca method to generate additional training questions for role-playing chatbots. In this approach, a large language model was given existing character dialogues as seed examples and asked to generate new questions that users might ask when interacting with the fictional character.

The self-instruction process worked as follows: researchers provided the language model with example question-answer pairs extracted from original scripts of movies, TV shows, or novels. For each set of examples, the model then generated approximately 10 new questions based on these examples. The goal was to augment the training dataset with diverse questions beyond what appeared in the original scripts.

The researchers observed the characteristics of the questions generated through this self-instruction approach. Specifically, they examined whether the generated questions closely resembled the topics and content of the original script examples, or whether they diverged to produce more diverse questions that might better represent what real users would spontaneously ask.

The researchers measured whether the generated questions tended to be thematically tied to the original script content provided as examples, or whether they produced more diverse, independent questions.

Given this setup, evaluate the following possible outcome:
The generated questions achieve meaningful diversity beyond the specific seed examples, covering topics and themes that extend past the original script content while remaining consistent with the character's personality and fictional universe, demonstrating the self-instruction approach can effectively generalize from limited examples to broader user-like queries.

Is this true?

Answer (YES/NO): NO